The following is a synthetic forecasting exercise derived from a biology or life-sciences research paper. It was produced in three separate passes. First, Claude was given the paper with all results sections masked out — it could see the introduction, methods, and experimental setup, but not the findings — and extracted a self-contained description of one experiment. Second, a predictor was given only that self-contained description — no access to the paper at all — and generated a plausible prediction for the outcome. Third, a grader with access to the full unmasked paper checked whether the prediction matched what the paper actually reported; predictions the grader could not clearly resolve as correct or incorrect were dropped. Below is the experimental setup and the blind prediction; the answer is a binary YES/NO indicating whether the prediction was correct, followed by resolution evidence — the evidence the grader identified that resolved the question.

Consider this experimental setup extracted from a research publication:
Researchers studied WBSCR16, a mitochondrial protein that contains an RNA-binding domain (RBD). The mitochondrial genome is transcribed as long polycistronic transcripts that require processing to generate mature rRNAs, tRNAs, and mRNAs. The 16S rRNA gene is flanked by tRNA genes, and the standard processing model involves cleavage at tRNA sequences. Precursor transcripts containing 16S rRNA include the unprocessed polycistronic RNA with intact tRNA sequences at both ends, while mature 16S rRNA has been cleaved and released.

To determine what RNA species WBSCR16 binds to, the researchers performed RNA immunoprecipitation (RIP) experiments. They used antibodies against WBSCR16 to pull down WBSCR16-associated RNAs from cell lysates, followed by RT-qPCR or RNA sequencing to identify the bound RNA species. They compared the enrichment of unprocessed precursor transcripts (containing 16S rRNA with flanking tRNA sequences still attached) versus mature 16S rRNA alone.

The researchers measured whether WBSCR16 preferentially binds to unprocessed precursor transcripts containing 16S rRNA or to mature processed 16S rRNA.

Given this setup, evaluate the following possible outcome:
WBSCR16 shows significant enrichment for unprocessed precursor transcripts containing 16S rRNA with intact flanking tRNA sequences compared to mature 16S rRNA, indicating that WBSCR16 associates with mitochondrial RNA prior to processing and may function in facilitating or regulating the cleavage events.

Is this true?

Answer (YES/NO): YES